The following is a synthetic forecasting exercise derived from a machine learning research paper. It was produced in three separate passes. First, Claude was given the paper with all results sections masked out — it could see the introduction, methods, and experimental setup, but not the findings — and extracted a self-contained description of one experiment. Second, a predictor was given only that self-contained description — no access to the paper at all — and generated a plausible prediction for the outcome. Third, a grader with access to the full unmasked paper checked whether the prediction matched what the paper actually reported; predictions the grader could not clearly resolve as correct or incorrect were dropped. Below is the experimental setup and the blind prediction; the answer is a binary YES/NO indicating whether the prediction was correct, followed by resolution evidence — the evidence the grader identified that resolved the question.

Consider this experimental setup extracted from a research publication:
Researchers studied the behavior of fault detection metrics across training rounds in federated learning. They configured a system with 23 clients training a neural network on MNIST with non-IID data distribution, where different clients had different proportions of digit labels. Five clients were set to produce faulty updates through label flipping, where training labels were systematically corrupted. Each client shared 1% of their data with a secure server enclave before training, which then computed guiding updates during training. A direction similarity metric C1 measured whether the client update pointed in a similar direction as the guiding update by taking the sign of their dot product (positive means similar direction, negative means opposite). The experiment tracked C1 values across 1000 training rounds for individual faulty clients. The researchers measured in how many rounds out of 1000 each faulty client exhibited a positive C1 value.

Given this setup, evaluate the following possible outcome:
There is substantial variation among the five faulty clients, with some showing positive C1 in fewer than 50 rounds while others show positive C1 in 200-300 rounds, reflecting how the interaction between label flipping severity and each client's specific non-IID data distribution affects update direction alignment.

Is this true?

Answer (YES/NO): NO